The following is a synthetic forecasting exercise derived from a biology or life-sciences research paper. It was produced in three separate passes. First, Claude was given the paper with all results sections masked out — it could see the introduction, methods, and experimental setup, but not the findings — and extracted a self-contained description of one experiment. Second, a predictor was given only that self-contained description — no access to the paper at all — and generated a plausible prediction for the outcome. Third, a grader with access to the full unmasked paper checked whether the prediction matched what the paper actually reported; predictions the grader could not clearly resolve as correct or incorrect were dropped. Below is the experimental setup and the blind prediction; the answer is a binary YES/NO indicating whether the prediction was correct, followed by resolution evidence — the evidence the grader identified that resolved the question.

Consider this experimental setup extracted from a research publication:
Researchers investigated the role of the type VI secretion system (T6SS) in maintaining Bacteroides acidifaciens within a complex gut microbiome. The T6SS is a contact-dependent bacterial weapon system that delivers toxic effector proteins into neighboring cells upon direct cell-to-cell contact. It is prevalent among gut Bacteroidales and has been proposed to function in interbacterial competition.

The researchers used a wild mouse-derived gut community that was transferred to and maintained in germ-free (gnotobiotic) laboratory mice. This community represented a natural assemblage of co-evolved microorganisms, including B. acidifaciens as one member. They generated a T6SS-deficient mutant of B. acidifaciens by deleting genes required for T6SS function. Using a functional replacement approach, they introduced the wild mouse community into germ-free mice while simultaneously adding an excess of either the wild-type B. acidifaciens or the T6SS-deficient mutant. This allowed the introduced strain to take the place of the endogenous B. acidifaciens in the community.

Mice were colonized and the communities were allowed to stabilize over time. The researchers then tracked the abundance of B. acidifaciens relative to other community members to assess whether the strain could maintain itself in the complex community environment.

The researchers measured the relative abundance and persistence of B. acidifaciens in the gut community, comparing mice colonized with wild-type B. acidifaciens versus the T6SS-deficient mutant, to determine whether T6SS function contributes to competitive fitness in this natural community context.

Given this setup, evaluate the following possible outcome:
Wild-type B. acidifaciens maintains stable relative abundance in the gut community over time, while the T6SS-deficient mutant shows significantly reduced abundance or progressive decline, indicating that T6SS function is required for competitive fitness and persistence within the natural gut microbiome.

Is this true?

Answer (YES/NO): YES